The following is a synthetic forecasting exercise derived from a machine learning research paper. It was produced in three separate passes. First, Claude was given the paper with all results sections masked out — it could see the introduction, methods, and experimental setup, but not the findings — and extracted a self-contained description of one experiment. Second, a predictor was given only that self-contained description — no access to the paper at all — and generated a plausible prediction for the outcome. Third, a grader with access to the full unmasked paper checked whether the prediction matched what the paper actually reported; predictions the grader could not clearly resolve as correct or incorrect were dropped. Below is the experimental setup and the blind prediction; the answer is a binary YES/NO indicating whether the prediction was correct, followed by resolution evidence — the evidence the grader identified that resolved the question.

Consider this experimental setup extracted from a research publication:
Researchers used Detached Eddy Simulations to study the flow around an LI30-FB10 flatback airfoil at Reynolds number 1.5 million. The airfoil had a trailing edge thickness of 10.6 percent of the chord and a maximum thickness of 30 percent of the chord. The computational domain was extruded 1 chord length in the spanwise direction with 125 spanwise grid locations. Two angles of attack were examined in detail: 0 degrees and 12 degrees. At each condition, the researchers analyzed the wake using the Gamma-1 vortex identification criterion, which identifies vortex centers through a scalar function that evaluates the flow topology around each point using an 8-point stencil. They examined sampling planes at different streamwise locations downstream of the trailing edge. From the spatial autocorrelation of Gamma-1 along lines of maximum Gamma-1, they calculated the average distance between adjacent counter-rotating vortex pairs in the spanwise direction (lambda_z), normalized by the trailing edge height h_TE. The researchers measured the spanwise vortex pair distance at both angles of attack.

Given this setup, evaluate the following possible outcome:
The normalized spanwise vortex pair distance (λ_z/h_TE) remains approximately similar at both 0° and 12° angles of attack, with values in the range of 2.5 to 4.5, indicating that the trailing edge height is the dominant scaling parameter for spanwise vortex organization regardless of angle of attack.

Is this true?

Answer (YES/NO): NO